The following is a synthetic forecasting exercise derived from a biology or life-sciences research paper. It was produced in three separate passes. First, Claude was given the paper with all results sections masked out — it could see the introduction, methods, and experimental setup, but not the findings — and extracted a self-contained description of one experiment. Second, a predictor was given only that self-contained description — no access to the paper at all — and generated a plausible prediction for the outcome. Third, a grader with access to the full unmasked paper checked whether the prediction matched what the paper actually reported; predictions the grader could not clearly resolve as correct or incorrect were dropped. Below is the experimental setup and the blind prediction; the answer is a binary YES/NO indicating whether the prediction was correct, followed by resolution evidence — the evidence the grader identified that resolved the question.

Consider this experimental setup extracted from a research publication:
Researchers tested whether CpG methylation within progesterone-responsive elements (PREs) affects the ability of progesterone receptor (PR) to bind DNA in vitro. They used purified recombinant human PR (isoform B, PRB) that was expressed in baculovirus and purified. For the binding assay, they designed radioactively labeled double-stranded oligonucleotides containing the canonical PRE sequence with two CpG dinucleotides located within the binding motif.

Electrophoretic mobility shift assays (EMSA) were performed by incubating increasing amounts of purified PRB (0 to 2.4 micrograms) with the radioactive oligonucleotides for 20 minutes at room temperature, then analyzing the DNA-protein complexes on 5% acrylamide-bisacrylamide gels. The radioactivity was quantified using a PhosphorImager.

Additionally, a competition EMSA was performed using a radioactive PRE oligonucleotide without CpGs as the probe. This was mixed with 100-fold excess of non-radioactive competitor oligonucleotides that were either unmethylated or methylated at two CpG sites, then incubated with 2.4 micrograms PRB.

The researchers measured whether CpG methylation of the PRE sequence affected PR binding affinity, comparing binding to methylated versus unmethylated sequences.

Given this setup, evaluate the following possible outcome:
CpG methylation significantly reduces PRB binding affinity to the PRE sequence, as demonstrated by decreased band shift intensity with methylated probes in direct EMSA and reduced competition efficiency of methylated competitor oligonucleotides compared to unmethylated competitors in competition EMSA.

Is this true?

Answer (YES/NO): YES